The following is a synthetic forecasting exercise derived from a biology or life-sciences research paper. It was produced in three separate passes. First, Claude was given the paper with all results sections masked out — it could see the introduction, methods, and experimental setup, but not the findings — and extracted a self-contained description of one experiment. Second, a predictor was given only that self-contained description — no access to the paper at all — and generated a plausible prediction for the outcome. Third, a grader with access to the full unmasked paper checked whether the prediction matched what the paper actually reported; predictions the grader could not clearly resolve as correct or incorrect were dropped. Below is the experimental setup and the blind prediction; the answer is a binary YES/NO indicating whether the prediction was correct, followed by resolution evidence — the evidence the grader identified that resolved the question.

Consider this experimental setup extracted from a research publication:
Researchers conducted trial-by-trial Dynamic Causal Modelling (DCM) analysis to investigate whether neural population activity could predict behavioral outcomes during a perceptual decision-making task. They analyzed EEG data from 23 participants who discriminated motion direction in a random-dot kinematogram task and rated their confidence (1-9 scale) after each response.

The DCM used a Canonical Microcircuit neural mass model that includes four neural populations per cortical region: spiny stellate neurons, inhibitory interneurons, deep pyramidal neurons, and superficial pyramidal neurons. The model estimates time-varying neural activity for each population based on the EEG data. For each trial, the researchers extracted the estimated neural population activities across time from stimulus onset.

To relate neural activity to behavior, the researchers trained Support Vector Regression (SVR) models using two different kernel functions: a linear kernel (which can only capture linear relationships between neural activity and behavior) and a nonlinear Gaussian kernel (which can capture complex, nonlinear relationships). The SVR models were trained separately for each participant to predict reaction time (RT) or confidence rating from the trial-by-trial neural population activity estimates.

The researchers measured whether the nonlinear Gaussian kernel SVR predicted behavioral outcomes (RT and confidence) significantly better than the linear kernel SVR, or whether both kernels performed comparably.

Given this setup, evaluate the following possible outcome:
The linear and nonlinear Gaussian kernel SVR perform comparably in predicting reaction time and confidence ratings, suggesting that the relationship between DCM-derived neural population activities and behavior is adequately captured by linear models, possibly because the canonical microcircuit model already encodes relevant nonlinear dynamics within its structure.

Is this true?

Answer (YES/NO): NO